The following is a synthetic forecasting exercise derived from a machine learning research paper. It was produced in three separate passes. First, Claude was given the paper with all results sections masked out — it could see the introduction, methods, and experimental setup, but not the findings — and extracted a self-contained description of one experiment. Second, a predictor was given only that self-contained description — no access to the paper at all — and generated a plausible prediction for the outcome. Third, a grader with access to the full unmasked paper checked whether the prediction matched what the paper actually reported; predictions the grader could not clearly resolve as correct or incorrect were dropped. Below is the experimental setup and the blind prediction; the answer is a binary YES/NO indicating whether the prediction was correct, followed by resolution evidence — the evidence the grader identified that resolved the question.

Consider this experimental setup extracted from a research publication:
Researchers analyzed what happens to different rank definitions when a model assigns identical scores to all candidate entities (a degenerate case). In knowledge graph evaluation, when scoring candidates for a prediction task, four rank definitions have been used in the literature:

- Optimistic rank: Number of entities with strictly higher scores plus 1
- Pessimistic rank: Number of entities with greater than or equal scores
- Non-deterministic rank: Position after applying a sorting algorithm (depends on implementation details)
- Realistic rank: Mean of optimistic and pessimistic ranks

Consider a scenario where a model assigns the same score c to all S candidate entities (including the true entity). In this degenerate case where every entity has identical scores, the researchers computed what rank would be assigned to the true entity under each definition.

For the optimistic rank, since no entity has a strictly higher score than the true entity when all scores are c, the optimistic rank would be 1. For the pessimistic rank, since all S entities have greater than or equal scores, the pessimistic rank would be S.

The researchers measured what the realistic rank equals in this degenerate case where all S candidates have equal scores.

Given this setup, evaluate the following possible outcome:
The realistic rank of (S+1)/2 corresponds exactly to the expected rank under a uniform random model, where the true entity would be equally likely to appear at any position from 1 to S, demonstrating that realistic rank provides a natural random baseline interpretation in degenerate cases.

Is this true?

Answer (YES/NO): NO